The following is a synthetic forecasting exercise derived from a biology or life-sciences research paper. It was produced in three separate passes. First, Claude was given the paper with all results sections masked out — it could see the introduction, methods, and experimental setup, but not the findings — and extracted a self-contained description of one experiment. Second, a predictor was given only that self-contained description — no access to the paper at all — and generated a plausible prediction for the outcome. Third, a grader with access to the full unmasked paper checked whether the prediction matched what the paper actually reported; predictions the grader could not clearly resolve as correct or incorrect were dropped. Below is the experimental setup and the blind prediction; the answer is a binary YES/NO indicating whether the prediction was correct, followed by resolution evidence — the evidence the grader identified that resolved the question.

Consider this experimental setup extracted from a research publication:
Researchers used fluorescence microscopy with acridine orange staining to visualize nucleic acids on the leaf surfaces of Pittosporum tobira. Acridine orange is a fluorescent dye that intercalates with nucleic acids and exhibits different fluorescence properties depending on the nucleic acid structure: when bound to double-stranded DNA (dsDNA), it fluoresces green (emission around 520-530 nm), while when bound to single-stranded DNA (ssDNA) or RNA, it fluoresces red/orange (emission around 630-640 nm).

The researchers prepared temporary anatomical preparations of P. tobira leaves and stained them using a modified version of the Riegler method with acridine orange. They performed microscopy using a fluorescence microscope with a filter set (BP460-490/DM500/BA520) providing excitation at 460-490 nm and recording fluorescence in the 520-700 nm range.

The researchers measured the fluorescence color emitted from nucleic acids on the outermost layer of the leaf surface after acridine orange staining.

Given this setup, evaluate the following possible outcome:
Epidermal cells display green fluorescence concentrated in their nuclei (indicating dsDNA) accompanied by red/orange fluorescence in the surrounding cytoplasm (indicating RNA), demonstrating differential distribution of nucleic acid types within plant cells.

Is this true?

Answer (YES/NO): NO